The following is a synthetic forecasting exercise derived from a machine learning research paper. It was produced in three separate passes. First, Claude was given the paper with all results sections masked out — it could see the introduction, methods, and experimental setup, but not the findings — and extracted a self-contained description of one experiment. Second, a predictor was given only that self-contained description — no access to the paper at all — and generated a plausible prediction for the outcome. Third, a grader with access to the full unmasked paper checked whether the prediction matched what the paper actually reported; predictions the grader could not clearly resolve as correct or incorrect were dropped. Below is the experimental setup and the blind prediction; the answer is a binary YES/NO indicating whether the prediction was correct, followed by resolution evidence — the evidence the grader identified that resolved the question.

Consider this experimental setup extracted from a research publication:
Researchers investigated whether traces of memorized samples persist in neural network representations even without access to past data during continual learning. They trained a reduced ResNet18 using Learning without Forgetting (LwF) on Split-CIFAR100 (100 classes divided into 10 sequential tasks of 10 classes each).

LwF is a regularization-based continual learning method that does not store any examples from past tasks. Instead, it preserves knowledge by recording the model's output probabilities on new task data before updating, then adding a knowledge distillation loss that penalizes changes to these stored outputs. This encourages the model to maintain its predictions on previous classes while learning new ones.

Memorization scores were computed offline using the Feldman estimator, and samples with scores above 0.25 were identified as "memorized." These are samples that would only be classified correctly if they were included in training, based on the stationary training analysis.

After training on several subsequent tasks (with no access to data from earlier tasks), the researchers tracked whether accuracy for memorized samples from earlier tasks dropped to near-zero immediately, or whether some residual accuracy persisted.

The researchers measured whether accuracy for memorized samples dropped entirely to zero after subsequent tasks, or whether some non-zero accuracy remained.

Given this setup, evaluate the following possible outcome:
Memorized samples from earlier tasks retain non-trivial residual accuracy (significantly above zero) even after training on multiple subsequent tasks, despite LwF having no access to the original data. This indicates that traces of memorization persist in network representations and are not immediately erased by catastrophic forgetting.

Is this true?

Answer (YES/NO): YES